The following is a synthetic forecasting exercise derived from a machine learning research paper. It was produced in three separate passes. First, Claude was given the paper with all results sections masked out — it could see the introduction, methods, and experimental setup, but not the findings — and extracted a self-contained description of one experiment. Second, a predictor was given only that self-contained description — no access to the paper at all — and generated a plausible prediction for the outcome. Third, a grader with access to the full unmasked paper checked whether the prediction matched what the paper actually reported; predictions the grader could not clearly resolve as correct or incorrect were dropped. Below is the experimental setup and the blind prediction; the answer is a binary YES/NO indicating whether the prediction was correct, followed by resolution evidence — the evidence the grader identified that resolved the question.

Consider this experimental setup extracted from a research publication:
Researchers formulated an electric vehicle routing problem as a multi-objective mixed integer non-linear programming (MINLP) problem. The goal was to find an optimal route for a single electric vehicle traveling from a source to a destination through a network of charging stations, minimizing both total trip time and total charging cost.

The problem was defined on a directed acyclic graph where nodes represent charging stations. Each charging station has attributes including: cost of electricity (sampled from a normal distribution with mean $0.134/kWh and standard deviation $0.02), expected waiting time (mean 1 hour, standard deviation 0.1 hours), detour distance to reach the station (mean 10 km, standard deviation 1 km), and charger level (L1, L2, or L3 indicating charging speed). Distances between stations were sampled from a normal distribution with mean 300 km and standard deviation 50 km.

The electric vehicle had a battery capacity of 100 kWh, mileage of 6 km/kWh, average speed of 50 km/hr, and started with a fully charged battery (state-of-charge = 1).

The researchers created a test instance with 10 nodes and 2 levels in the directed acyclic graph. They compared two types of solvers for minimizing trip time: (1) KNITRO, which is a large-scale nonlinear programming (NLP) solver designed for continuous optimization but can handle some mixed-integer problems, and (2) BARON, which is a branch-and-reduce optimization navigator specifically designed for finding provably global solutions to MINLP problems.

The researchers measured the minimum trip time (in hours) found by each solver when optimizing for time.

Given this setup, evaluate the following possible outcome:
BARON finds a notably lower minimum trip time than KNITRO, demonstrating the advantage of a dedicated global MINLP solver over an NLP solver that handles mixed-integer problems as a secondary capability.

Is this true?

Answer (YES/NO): YES